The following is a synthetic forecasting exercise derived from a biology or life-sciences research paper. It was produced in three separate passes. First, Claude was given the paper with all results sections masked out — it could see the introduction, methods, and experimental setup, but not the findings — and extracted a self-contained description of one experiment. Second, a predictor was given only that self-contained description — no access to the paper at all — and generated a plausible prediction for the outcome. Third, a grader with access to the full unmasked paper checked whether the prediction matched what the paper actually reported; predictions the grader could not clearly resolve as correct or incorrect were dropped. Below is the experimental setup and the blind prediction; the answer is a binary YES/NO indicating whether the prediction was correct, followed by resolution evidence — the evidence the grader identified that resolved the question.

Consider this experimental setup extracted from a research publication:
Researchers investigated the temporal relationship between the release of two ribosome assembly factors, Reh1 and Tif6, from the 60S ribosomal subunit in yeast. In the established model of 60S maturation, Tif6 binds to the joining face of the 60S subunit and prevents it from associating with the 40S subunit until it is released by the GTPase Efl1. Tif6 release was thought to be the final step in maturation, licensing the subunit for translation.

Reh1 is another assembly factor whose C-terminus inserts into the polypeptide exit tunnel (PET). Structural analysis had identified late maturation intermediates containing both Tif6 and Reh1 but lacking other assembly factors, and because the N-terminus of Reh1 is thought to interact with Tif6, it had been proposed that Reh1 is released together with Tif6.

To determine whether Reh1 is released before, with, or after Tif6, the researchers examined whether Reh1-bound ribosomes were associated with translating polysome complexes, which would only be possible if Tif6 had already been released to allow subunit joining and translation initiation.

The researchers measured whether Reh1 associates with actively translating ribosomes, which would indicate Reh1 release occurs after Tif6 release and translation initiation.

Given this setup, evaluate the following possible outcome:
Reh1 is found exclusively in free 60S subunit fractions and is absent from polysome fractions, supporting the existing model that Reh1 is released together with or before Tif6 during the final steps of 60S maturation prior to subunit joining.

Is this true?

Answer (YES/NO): NO